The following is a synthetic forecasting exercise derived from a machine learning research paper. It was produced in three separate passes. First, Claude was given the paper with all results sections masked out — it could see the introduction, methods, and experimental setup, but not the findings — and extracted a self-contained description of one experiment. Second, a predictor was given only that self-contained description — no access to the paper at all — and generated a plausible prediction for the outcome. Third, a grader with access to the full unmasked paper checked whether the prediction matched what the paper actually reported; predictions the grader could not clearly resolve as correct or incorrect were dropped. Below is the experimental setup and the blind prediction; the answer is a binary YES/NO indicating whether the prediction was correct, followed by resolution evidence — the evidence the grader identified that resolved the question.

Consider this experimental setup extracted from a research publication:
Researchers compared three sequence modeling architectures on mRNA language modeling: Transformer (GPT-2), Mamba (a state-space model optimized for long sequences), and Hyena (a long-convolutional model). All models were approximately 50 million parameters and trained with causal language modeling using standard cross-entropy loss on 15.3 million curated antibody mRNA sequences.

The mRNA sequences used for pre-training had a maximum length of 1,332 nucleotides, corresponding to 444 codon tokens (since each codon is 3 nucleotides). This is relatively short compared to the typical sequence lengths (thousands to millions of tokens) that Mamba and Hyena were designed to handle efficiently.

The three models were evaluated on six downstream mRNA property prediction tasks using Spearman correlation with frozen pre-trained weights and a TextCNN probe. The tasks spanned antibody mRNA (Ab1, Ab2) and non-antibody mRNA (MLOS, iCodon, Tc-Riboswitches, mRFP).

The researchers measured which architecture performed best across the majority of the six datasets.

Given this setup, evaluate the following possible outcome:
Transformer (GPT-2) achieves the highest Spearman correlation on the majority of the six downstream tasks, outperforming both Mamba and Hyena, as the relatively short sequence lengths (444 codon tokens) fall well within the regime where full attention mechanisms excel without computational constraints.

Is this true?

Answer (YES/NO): YES